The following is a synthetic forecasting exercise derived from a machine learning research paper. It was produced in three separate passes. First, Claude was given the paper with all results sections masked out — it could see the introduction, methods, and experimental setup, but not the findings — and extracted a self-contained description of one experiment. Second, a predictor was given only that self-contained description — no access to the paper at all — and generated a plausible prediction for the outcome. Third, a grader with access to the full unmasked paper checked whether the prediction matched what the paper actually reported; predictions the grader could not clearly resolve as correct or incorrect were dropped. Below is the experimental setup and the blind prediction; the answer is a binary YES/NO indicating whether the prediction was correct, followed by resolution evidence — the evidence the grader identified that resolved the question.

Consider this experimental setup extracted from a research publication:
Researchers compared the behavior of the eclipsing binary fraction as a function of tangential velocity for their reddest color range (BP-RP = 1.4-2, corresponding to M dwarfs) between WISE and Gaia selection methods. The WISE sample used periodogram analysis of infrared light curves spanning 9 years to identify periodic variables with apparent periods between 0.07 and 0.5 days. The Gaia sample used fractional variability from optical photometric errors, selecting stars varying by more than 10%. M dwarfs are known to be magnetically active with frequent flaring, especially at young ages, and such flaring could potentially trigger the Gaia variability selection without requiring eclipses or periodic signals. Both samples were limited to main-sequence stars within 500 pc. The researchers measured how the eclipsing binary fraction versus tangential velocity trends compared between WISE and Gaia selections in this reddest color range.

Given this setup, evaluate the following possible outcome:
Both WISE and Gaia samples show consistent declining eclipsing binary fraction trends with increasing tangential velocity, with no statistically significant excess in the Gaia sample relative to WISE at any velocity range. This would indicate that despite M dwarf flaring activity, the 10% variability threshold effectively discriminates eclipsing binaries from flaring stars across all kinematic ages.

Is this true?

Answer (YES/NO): NO